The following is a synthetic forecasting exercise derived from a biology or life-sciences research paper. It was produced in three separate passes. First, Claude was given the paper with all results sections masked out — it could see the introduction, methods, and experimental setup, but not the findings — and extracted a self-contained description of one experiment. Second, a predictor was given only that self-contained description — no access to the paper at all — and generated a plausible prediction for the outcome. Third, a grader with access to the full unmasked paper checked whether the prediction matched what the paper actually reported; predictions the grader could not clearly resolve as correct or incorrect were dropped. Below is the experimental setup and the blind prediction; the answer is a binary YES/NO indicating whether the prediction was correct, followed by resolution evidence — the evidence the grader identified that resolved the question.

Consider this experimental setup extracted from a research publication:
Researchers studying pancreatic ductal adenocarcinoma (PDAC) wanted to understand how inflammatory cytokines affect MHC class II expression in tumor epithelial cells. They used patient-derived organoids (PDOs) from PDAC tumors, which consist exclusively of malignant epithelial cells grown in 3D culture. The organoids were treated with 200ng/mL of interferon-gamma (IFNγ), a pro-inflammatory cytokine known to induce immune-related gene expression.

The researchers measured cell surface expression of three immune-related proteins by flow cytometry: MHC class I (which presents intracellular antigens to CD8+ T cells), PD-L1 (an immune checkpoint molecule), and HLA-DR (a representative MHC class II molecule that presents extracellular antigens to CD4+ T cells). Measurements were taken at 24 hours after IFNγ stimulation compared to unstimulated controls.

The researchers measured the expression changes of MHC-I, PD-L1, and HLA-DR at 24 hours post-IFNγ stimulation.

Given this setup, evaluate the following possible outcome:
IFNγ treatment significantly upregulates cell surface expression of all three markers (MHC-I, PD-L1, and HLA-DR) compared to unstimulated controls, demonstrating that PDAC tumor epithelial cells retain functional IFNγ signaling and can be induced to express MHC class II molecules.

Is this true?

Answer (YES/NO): NO